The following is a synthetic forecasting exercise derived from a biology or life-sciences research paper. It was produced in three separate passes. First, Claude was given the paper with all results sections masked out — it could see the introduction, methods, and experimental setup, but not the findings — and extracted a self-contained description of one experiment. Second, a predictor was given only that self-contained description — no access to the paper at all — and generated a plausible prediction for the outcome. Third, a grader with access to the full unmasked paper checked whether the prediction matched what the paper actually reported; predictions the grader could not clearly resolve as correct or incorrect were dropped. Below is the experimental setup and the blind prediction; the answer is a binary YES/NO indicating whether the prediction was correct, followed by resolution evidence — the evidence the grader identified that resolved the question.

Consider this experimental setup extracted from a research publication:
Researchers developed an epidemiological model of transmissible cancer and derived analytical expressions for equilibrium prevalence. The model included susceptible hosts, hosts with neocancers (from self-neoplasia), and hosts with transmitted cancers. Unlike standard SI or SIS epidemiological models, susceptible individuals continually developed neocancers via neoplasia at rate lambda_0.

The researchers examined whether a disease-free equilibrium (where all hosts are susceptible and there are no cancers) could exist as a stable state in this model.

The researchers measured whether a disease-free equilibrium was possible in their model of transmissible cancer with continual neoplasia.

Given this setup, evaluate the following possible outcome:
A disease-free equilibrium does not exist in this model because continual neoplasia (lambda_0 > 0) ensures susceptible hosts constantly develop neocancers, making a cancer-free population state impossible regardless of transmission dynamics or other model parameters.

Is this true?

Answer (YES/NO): YES